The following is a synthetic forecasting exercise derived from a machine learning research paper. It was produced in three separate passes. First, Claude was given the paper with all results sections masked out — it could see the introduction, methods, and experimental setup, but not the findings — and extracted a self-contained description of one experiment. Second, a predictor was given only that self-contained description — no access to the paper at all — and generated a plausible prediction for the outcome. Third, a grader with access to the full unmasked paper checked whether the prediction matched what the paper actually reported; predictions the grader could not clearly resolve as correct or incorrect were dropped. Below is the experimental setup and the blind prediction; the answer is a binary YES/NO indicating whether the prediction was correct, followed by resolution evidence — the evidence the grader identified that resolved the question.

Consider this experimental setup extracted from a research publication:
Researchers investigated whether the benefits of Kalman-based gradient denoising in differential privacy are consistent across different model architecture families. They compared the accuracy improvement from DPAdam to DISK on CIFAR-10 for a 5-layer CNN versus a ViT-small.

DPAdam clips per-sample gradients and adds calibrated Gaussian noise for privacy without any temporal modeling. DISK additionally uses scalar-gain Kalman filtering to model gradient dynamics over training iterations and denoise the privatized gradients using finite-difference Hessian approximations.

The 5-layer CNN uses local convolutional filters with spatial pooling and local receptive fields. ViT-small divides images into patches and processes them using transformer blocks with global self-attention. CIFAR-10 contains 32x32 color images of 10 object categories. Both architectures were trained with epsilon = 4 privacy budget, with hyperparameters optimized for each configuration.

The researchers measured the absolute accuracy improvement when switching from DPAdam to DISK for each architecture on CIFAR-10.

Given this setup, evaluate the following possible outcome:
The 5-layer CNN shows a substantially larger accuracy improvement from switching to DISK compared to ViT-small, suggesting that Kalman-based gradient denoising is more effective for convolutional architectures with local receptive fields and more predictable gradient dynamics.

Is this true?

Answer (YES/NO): YES